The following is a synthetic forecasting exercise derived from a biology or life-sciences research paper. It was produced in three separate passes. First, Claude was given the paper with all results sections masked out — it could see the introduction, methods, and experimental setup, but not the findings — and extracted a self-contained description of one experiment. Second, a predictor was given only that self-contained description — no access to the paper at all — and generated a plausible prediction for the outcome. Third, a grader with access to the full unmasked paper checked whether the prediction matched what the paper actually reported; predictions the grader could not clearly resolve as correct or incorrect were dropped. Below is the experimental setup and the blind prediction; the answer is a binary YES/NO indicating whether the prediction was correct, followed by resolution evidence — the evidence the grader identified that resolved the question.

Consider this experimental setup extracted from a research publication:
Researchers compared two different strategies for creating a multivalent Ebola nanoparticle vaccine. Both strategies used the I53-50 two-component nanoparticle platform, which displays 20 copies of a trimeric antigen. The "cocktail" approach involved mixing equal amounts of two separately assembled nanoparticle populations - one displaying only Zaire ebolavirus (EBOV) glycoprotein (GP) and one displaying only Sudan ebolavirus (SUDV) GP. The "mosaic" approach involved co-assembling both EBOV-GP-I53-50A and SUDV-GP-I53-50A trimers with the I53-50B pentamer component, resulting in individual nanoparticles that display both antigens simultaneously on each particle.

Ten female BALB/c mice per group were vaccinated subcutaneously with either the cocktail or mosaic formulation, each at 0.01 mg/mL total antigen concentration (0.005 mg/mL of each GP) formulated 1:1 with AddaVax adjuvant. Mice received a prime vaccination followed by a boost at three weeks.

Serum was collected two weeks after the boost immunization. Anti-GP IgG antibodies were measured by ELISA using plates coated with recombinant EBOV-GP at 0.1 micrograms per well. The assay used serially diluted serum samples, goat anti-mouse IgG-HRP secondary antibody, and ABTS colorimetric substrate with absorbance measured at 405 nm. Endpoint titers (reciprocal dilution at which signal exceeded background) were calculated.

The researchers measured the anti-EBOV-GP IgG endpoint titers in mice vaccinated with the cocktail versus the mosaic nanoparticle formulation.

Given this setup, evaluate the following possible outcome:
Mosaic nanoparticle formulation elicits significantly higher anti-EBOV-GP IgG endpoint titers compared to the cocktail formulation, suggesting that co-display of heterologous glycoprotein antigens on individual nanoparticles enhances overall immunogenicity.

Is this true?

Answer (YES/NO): NO